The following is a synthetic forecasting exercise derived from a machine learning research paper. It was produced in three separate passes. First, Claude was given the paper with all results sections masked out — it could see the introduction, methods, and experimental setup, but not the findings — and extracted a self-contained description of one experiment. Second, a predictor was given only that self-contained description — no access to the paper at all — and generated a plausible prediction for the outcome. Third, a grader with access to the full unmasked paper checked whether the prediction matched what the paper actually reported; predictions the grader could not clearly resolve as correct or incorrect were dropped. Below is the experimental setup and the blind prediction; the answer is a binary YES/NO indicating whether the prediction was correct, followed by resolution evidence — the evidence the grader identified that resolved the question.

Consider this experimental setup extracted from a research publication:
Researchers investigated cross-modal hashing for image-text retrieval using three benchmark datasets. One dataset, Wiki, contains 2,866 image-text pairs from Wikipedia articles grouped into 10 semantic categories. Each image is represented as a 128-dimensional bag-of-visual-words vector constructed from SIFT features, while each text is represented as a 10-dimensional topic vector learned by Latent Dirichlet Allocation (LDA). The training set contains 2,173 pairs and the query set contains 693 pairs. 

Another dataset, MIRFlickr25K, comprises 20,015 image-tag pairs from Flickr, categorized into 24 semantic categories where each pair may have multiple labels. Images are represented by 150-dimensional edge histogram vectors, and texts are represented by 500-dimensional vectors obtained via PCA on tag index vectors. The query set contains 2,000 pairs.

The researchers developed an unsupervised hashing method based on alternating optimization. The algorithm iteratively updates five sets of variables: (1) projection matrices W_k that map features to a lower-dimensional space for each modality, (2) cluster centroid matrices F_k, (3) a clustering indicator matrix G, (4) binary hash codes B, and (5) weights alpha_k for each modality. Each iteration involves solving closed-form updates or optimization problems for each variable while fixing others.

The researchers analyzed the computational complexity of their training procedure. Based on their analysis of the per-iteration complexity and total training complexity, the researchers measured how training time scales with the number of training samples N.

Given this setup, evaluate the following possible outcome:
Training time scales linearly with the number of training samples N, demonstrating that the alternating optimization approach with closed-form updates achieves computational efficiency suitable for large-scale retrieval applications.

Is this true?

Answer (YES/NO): YES